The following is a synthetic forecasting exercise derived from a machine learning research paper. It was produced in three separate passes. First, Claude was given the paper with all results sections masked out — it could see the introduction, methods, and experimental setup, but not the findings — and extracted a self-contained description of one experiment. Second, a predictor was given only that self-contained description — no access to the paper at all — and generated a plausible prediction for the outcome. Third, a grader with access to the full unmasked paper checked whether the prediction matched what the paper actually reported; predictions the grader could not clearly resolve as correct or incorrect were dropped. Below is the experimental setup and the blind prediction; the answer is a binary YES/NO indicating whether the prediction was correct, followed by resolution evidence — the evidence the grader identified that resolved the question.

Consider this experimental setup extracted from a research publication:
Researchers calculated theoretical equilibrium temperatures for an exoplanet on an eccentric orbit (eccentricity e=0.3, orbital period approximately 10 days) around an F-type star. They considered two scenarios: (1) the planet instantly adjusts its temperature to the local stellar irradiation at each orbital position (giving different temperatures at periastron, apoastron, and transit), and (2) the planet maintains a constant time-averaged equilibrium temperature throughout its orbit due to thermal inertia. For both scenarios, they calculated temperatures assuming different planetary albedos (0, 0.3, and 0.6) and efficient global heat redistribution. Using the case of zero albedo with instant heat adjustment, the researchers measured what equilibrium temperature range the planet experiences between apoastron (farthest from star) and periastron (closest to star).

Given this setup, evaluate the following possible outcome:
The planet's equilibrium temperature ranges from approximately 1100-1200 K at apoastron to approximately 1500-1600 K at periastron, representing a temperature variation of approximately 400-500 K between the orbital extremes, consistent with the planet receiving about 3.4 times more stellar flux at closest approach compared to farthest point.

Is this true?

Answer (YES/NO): NO